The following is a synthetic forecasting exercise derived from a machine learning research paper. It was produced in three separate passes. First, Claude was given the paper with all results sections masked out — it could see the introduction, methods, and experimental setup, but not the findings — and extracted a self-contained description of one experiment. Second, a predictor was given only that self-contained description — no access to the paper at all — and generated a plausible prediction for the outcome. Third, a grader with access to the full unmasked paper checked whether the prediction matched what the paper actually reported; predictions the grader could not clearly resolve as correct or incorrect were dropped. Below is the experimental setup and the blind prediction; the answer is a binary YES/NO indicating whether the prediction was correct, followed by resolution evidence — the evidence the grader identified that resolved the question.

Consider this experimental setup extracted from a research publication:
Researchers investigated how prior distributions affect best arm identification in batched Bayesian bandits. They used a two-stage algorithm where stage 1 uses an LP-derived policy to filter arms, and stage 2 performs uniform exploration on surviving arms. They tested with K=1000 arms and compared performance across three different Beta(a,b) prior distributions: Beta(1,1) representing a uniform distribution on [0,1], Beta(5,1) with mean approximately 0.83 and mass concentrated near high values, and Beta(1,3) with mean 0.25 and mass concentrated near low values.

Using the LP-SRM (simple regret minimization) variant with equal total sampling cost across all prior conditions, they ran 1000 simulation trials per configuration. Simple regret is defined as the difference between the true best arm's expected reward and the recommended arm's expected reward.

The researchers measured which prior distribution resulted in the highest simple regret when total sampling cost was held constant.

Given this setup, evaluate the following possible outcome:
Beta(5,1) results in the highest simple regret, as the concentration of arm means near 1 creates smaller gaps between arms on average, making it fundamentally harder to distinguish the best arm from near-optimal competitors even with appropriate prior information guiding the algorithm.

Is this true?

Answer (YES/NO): NO